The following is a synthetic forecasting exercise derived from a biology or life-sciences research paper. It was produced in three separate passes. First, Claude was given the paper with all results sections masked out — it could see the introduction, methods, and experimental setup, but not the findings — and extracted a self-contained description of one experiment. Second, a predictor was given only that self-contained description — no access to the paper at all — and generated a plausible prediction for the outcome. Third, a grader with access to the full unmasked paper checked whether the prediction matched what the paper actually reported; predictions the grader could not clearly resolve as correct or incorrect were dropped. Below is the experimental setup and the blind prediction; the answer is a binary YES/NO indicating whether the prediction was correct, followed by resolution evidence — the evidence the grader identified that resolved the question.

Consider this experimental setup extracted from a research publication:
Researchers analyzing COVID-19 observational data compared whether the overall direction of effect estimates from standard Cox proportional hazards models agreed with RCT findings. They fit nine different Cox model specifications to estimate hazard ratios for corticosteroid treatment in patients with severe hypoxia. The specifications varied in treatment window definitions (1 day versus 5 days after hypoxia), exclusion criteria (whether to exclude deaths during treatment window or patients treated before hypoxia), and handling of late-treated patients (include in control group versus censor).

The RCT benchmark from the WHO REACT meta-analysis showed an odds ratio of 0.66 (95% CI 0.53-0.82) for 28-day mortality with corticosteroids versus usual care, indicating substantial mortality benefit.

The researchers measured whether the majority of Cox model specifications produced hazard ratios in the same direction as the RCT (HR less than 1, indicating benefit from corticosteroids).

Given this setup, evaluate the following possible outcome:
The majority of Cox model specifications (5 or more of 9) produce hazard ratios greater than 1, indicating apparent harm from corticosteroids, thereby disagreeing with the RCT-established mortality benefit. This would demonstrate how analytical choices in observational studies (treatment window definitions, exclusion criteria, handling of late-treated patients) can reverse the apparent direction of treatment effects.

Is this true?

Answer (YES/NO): NO